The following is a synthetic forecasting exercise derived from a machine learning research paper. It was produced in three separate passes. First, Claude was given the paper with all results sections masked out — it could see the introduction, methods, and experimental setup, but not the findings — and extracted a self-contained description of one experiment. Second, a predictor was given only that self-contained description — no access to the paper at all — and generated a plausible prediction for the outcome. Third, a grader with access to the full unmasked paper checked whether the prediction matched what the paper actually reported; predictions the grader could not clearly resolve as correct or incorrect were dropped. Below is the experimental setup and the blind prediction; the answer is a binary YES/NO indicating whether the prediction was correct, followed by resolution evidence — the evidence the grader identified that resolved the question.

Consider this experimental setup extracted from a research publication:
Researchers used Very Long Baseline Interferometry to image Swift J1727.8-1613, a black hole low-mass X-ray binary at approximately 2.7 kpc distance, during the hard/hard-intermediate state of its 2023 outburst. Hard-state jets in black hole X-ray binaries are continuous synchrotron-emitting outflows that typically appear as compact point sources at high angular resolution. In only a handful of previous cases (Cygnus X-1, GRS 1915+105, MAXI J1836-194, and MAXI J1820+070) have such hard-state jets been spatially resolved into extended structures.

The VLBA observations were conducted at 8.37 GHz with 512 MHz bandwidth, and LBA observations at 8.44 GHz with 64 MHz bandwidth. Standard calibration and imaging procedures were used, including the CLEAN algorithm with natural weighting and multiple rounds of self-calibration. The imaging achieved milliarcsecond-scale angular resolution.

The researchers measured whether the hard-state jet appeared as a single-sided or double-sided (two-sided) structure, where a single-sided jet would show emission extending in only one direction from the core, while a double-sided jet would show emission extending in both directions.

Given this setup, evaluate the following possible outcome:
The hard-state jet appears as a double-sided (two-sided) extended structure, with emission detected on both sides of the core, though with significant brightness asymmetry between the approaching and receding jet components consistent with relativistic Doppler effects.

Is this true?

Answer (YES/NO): YES